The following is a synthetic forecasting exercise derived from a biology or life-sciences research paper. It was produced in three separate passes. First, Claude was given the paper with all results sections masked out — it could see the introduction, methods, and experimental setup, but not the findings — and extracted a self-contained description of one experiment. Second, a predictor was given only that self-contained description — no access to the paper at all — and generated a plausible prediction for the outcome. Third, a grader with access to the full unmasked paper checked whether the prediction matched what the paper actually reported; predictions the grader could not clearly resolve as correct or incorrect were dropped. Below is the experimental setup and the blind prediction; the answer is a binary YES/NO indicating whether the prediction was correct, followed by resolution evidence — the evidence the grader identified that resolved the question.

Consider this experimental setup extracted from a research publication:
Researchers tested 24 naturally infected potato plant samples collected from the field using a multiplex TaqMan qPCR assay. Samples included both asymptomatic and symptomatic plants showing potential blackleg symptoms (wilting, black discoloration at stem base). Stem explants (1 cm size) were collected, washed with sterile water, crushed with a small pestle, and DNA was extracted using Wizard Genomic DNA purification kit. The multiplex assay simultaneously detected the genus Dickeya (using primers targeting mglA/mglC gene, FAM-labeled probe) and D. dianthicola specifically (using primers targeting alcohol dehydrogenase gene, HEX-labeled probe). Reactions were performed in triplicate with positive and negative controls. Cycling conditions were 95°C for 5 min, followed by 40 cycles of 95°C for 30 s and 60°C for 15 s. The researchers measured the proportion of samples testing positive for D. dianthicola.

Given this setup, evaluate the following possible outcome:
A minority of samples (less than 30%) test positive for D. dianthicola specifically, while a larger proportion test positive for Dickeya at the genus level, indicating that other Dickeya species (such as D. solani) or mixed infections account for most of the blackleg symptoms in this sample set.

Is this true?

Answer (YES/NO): NO